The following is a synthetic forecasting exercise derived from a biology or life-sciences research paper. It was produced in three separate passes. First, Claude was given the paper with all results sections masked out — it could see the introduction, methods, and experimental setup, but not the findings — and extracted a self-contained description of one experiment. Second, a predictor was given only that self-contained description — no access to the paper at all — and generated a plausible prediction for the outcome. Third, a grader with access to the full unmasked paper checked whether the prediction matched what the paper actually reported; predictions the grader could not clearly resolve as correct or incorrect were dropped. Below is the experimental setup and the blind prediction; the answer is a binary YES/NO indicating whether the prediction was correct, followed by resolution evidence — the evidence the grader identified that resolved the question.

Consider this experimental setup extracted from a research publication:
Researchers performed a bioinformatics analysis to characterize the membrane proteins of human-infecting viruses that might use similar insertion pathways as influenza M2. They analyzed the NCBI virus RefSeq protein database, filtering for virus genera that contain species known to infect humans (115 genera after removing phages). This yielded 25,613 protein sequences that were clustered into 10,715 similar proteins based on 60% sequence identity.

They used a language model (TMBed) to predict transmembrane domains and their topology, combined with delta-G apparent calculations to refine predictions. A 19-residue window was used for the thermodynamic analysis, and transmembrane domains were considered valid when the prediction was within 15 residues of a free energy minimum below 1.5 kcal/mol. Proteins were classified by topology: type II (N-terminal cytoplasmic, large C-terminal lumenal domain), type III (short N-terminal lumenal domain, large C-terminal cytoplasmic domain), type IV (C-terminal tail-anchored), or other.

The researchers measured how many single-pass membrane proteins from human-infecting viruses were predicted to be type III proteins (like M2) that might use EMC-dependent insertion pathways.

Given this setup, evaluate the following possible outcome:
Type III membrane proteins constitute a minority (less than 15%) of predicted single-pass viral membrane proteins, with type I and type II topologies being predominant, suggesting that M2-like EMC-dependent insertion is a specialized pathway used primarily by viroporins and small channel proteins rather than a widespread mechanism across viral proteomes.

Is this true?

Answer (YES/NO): NO